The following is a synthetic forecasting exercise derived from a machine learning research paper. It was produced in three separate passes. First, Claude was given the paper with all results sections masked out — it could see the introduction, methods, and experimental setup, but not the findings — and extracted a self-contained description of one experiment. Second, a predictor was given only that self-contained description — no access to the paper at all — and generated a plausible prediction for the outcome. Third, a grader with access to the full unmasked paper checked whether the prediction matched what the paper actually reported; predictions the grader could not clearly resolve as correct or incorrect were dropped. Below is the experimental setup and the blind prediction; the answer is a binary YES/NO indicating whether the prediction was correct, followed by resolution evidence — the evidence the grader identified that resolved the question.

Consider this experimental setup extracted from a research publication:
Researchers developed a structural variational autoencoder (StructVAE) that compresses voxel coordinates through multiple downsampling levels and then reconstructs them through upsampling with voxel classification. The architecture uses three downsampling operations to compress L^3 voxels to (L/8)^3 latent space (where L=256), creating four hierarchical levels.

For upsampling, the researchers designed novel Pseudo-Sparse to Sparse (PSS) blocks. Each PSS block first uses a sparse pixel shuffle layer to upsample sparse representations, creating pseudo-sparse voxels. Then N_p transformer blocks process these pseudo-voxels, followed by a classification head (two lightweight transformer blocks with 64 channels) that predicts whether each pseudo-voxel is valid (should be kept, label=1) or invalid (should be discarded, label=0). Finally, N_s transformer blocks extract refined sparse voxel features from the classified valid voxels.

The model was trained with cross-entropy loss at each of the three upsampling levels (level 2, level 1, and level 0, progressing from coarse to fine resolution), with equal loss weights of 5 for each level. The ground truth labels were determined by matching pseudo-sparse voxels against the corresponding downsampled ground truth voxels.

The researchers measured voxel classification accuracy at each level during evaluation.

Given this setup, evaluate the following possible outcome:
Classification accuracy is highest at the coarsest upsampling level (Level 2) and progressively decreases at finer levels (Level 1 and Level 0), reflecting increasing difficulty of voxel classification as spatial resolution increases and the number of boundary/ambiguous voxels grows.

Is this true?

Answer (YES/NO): NO